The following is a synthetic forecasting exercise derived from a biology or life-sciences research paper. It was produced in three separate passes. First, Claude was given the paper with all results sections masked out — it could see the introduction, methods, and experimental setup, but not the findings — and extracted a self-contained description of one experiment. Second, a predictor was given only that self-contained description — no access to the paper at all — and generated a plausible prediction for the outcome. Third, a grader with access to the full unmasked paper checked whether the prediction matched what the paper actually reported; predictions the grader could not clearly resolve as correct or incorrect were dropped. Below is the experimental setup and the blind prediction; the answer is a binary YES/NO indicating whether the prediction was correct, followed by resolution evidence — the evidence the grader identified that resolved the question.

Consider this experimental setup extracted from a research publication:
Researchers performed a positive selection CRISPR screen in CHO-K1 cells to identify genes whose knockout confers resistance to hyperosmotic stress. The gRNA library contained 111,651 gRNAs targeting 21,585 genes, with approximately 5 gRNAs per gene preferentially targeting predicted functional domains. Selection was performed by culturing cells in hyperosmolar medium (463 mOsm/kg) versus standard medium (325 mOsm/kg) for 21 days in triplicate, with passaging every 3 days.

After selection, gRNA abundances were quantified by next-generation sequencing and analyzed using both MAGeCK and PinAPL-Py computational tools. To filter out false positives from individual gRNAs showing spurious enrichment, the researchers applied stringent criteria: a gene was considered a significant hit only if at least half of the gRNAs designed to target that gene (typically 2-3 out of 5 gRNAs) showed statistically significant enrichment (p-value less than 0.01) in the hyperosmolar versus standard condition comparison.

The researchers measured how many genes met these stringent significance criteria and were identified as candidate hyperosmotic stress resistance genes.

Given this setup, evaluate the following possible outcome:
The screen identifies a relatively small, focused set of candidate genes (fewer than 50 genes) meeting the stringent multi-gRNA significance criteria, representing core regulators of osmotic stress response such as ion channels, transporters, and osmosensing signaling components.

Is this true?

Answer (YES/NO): NO